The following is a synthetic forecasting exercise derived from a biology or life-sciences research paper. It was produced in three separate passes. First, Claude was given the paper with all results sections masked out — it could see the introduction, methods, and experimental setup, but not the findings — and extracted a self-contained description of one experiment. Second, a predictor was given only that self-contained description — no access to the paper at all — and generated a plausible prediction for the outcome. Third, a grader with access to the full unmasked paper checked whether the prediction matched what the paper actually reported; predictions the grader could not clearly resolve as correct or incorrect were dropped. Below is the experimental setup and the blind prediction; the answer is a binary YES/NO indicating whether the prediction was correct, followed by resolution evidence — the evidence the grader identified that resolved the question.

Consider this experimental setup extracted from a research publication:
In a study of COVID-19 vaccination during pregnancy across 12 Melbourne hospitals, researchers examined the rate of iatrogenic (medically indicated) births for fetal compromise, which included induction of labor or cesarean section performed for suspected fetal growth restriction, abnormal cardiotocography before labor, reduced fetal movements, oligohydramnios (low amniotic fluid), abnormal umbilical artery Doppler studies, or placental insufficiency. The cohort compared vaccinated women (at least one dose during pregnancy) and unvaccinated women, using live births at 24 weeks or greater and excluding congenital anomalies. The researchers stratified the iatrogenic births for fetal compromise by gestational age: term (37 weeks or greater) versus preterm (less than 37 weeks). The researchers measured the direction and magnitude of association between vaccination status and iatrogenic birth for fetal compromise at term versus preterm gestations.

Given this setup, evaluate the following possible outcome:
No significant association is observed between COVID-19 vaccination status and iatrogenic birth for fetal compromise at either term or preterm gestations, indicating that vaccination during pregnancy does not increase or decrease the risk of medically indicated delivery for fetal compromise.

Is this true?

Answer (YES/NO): NO